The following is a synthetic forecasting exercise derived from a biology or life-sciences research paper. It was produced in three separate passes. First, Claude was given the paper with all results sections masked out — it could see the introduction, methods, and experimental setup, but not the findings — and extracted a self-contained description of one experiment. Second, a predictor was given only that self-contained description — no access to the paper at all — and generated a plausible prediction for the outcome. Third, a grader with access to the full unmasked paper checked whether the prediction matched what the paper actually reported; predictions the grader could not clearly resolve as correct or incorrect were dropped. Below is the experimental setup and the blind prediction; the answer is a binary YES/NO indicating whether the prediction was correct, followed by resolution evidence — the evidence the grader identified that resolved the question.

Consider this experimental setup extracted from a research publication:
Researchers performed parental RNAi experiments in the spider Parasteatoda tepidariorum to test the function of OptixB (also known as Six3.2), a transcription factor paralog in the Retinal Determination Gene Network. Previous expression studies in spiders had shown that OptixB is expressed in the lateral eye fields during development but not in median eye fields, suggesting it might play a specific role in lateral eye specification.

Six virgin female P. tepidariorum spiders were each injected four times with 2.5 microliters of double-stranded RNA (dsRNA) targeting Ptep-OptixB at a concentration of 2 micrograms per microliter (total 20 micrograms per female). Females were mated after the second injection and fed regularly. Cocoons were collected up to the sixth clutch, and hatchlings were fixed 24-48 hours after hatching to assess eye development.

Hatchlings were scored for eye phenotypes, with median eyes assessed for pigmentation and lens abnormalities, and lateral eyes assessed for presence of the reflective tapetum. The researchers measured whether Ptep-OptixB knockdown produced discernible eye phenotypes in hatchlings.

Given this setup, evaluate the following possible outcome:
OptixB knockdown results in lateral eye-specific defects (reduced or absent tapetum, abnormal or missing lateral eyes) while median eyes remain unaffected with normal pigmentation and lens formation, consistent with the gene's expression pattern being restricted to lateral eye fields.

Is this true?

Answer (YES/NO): NO